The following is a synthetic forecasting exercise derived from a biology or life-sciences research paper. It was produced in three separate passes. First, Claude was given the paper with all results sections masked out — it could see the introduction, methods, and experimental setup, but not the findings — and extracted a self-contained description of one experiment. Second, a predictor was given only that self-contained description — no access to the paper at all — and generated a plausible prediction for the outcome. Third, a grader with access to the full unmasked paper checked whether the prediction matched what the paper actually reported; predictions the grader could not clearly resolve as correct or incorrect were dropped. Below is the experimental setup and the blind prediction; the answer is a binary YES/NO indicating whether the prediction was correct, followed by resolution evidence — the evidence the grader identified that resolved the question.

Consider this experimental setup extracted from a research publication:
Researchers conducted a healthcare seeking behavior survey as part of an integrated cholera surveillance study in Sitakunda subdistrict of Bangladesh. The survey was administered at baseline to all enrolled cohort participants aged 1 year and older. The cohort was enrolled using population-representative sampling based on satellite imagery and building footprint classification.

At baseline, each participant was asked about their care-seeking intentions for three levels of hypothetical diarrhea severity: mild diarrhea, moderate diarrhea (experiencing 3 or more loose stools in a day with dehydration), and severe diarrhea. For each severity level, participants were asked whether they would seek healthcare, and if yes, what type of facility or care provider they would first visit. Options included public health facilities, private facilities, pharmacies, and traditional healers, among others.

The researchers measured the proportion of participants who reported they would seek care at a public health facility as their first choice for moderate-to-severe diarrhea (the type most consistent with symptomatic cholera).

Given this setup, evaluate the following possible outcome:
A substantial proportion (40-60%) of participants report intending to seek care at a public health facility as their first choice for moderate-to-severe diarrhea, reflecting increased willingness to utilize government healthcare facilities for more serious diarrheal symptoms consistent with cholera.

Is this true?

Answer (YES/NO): NO